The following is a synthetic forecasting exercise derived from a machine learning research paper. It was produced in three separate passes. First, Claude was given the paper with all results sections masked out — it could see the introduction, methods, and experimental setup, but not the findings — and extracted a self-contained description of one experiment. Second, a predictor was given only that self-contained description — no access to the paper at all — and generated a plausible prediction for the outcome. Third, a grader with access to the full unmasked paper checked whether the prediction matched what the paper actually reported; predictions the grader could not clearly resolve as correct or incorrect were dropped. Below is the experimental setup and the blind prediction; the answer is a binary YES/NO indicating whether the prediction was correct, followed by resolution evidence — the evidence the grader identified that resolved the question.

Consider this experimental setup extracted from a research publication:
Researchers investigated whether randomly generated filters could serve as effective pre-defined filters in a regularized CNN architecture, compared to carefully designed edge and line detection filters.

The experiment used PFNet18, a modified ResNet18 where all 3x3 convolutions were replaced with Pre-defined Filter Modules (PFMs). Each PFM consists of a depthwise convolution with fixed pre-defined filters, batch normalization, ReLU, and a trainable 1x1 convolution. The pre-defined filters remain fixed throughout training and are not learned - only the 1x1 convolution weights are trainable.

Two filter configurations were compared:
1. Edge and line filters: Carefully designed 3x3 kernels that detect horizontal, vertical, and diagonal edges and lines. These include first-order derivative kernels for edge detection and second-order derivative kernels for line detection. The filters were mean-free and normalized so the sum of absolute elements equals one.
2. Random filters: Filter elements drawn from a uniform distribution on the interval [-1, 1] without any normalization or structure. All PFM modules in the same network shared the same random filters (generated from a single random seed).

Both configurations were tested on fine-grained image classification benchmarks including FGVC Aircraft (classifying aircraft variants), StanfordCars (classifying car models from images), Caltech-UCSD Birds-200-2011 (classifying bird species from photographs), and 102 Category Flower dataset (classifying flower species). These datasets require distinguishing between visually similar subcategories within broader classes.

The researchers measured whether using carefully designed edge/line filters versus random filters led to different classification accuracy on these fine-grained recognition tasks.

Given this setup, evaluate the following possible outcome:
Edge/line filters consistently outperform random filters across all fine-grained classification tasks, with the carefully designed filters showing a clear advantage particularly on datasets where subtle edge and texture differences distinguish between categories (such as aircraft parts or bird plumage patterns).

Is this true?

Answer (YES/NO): NO